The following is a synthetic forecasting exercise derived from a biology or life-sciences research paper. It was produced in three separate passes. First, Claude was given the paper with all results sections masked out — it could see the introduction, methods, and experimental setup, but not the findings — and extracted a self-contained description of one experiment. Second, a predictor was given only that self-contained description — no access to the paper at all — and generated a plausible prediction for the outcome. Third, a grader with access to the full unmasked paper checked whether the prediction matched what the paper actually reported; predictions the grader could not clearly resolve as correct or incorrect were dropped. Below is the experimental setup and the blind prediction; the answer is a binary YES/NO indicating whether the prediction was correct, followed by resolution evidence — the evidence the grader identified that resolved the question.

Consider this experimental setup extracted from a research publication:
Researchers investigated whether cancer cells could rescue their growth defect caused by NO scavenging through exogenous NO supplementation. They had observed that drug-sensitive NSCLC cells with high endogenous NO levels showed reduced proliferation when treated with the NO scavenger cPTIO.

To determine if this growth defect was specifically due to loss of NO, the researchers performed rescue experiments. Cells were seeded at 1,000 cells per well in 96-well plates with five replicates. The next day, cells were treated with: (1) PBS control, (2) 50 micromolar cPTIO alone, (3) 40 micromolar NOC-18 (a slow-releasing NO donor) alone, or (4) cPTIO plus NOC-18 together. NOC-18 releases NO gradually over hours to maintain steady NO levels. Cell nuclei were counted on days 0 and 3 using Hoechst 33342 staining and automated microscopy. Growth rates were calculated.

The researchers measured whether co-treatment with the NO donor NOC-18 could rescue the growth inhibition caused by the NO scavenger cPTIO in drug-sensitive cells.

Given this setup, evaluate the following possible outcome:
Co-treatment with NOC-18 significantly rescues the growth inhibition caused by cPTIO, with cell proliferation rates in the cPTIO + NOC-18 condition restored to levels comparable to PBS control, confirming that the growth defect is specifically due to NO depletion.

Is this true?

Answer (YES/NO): YES